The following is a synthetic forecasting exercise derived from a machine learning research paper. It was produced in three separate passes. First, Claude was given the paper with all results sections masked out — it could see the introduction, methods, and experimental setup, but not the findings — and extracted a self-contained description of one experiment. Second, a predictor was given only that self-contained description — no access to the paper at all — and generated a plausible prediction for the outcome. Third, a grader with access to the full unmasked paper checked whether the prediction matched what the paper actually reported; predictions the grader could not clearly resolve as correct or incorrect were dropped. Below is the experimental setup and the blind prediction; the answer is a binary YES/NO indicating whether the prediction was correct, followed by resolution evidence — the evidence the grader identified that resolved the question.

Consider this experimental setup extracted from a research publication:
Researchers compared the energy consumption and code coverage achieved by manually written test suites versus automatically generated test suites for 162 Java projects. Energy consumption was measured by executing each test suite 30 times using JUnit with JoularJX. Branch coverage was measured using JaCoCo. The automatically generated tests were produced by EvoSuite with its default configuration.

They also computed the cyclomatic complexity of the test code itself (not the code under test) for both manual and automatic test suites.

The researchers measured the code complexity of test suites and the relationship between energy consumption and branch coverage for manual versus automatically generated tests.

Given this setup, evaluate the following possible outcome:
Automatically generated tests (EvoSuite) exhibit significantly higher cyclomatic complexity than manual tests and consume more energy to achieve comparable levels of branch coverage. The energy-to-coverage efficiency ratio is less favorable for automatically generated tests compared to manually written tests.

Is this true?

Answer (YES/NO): NO